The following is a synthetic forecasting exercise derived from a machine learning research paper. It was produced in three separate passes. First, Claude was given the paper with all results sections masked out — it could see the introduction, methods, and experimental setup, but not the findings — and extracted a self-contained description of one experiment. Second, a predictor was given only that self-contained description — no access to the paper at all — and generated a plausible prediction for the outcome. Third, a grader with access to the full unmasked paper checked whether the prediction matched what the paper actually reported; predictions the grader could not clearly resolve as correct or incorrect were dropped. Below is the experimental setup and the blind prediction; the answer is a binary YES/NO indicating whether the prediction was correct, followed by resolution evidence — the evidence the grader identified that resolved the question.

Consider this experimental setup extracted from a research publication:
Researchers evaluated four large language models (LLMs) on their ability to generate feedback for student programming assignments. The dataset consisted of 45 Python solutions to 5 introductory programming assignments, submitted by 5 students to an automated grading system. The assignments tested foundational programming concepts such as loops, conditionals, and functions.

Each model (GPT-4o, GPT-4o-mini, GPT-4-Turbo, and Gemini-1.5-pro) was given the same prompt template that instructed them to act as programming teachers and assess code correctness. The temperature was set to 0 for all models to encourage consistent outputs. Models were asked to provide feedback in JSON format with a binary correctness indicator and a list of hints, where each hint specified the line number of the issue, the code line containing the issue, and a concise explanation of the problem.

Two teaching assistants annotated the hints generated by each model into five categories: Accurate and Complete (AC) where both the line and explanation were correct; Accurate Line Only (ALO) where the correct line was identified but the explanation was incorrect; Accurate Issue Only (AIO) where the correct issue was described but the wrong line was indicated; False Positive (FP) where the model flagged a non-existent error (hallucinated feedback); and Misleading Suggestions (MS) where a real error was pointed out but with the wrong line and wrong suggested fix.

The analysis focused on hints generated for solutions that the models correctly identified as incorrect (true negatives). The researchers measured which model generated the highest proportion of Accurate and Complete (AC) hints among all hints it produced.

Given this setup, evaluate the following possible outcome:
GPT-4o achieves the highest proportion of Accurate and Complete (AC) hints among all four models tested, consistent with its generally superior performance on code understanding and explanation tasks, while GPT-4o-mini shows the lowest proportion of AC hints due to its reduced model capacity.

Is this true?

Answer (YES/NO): NO